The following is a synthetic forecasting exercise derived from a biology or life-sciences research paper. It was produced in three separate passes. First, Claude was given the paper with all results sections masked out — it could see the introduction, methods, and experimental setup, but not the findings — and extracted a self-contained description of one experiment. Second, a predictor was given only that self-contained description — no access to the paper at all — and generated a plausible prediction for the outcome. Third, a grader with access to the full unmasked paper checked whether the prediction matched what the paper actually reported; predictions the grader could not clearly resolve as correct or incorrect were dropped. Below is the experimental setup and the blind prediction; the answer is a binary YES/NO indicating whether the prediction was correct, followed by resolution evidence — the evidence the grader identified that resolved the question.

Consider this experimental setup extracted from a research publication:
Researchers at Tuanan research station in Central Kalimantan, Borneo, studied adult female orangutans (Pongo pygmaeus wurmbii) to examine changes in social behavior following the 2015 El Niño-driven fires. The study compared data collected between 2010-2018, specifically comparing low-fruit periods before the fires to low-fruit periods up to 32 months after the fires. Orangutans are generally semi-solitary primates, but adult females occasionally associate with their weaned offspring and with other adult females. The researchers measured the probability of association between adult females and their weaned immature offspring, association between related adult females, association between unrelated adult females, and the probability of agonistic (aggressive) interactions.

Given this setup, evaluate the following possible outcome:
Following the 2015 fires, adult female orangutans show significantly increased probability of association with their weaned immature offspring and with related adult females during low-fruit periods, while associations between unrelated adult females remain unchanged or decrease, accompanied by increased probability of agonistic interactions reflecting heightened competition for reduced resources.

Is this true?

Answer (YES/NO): NO